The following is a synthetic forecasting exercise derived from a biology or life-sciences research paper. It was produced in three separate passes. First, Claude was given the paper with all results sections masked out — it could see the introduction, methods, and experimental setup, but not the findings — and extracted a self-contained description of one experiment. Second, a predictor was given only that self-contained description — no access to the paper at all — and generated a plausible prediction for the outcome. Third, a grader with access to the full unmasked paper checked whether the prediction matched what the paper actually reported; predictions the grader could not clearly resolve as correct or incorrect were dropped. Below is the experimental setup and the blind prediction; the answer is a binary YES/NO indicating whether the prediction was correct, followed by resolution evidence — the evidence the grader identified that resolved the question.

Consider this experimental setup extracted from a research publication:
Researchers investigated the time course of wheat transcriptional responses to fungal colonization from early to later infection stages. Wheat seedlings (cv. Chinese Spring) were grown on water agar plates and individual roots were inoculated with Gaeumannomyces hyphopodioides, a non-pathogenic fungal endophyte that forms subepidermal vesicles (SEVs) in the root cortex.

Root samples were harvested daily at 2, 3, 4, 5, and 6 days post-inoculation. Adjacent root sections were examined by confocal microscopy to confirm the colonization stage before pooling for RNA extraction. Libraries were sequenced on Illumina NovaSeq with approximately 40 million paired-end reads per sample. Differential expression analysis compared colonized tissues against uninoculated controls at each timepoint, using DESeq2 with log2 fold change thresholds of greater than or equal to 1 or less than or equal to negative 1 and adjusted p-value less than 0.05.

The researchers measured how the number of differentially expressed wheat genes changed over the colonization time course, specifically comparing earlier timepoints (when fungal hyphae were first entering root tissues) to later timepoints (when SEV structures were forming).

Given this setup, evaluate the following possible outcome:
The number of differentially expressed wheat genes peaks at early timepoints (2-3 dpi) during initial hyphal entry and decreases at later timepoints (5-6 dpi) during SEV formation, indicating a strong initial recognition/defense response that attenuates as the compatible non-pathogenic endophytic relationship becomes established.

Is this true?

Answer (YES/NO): NO